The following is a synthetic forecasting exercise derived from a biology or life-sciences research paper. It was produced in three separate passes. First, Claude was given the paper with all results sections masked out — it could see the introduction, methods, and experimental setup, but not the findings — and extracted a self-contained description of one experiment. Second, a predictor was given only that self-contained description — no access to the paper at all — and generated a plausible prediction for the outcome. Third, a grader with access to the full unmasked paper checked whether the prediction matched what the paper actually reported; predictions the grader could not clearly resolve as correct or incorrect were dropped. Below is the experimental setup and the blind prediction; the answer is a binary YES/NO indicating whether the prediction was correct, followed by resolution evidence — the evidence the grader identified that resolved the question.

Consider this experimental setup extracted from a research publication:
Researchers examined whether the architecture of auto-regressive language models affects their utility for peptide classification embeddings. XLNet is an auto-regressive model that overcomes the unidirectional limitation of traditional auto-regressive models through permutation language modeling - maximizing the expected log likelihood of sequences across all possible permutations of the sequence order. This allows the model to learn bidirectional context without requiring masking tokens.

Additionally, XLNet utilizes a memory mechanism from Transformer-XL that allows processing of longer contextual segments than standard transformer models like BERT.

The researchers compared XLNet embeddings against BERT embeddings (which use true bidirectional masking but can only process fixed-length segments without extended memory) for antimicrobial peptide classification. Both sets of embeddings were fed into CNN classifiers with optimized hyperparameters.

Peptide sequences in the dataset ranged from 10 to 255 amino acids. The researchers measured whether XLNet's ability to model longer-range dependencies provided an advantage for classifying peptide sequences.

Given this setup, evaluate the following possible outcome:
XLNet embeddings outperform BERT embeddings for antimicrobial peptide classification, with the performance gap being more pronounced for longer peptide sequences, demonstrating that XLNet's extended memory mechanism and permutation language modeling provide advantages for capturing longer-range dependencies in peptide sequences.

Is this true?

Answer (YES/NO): NO